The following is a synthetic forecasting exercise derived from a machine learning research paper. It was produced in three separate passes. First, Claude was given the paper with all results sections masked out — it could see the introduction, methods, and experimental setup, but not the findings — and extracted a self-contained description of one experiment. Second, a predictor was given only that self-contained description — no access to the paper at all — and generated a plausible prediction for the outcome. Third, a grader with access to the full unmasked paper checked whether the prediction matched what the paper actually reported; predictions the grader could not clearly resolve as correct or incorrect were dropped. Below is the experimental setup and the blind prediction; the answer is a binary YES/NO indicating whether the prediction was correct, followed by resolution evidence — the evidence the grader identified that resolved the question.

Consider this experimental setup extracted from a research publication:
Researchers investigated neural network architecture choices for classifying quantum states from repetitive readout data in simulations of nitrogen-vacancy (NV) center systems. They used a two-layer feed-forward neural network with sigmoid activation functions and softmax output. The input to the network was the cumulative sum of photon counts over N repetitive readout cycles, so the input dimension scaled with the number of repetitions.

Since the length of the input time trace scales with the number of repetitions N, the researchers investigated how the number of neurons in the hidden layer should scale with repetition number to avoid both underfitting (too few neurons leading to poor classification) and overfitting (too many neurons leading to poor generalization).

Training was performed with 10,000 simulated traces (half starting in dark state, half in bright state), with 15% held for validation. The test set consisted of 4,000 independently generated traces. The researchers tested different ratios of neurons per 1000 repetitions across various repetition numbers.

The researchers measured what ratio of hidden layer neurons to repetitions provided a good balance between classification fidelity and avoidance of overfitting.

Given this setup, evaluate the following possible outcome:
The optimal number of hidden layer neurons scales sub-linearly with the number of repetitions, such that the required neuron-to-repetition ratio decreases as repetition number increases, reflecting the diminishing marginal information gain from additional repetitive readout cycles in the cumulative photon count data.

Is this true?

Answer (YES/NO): NO